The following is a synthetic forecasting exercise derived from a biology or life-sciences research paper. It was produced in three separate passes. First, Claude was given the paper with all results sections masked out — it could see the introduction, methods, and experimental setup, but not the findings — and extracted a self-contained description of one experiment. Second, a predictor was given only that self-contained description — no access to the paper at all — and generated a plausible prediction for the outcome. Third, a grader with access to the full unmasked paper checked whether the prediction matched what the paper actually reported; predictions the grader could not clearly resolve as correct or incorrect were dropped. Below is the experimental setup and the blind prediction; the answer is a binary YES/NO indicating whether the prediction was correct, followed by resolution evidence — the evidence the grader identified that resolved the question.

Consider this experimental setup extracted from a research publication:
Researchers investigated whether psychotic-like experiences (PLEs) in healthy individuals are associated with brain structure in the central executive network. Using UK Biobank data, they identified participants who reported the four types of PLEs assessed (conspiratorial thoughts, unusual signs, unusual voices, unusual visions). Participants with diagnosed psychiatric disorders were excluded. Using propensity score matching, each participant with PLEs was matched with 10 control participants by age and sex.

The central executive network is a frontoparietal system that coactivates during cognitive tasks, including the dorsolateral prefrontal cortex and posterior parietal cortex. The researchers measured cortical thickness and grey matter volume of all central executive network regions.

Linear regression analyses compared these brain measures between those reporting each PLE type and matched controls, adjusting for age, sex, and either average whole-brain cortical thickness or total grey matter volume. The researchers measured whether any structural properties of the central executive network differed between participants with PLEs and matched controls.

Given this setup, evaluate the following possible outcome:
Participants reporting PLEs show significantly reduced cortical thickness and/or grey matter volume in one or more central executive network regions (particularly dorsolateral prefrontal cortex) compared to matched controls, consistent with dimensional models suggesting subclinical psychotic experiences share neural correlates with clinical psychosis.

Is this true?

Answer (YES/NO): NO